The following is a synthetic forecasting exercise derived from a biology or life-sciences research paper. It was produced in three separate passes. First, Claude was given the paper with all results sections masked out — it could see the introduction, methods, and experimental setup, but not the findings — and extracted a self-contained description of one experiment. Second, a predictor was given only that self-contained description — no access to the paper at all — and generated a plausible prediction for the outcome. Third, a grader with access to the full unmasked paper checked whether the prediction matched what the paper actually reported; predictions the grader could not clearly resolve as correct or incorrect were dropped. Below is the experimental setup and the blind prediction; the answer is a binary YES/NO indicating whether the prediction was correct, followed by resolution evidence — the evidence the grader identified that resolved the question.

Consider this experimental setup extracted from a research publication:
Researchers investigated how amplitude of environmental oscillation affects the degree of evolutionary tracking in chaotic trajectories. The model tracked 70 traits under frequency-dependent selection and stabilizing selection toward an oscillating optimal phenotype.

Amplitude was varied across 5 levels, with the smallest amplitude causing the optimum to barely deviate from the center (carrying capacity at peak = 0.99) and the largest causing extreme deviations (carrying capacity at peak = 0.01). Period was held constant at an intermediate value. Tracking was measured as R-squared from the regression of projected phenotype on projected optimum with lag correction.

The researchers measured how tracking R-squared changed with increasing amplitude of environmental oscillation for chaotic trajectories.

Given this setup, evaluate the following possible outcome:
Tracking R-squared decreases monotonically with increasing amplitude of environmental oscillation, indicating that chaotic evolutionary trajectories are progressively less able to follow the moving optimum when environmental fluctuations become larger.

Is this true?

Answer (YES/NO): NO